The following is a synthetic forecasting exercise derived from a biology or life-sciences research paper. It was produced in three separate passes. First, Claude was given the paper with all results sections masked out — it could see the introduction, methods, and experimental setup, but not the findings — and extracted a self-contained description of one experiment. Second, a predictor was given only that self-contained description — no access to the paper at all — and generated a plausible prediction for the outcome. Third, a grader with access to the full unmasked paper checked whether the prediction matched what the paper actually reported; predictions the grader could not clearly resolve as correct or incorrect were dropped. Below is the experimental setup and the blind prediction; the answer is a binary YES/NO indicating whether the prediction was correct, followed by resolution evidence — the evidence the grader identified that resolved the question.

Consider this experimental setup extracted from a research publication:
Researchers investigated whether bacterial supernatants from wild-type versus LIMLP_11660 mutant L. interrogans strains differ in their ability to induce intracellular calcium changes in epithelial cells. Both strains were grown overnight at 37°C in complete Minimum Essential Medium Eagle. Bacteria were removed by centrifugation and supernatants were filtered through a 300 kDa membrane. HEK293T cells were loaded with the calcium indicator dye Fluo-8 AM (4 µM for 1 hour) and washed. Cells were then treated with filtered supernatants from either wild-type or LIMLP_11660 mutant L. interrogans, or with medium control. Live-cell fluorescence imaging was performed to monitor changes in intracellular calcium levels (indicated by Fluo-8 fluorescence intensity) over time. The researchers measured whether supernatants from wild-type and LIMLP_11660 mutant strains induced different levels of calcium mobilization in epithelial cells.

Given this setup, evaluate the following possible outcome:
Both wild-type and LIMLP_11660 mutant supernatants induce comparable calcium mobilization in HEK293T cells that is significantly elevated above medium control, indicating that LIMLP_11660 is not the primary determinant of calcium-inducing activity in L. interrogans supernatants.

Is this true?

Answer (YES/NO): NO